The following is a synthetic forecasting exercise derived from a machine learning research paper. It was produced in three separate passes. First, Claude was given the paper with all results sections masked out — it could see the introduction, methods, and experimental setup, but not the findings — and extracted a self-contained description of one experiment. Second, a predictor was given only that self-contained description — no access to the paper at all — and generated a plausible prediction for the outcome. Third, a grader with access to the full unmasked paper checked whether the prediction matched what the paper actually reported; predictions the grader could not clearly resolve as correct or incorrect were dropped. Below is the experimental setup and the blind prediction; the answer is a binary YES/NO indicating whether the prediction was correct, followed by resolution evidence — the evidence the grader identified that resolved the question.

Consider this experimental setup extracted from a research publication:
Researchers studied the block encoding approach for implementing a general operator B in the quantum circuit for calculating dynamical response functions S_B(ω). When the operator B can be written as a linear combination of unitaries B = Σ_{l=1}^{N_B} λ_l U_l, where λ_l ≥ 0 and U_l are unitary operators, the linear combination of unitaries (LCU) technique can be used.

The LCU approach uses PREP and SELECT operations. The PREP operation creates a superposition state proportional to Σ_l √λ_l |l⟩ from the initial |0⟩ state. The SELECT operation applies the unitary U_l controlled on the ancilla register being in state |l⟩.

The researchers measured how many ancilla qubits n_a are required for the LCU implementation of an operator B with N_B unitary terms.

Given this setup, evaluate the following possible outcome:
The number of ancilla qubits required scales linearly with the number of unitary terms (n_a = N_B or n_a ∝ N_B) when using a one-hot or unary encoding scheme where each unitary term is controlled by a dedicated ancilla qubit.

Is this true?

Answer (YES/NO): NO